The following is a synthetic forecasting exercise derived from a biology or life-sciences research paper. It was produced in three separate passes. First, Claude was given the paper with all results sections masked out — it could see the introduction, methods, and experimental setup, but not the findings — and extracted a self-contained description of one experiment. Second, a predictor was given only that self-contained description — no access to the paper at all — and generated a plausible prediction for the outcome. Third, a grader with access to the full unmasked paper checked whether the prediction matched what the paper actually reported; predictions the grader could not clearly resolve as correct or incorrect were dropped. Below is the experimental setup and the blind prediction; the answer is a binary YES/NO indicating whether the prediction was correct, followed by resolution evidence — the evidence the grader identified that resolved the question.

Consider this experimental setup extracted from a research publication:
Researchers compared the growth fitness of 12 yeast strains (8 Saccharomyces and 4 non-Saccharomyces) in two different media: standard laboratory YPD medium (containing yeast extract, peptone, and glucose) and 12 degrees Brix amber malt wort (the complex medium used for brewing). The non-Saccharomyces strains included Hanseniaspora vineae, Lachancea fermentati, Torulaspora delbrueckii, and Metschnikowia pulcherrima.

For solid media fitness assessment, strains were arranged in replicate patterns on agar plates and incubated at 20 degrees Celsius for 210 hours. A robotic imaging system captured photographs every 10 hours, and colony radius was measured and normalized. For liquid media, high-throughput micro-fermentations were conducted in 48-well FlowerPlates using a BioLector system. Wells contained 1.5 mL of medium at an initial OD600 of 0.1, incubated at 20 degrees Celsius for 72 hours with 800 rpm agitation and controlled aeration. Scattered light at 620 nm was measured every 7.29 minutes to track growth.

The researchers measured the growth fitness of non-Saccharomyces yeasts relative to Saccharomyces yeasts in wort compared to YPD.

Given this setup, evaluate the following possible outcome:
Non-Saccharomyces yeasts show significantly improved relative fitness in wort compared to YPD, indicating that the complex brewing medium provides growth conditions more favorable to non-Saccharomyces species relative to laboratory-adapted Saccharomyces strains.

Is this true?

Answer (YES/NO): NO